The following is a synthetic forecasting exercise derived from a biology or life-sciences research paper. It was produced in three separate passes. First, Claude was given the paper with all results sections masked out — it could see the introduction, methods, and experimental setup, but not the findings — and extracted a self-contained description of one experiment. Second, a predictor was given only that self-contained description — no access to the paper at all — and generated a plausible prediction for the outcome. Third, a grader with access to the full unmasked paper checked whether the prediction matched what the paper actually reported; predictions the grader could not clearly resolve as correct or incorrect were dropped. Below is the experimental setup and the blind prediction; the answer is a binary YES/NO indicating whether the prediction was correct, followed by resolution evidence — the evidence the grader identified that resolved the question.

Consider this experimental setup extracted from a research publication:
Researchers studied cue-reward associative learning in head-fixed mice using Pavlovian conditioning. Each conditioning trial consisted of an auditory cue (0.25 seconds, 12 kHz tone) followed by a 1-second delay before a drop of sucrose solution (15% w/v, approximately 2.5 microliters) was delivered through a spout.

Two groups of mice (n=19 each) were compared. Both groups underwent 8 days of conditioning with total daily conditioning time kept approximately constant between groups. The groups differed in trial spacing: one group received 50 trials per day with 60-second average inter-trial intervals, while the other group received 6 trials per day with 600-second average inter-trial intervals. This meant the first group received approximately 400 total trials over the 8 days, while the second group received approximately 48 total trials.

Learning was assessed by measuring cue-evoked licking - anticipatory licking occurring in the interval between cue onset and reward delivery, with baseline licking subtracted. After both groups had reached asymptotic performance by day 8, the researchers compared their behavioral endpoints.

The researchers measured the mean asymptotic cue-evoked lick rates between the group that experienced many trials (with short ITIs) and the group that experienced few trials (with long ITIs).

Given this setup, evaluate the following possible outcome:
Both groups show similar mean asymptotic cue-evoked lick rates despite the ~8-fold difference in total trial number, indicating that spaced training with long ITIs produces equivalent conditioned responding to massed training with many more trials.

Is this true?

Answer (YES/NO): YES